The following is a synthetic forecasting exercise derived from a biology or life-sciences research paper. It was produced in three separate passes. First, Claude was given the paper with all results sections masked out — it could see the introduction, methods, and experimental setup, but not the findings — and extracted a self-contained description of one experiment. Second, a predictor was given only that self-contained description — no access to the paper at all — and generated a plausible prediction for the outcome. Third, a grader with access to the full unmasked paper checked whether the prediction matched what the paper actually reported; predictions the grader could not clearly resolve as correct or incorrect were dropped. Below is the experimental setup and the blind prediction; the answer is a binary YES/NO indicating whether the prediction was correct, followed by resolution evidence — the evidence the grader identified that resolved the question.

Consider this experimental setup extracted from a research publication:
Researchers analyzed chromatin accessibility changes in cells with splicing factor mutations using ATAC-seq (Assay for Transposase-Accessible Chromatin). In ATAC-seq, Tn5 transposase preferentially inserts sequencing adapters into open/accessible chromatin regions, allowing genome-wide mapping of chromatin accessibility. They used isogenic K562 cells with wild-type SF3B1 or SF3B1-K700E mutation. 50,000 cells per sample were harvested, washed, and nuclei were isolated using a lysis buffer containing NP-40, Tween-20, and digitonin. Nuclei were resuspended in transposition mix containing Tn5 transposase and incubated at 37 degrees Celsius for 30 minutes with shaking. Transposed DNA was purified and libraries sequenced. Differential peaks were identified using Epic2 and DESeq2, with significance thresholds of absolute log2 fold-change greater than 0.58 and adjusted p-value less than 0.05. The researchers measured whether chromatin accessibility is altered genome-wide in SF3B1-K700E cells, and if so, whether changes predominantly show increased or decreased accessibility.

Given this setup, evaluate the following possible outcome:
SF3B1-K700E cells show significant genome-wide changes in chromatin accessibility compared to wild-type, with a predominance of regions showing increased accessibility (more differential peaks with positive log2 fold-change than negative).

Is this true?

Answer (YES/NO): NO